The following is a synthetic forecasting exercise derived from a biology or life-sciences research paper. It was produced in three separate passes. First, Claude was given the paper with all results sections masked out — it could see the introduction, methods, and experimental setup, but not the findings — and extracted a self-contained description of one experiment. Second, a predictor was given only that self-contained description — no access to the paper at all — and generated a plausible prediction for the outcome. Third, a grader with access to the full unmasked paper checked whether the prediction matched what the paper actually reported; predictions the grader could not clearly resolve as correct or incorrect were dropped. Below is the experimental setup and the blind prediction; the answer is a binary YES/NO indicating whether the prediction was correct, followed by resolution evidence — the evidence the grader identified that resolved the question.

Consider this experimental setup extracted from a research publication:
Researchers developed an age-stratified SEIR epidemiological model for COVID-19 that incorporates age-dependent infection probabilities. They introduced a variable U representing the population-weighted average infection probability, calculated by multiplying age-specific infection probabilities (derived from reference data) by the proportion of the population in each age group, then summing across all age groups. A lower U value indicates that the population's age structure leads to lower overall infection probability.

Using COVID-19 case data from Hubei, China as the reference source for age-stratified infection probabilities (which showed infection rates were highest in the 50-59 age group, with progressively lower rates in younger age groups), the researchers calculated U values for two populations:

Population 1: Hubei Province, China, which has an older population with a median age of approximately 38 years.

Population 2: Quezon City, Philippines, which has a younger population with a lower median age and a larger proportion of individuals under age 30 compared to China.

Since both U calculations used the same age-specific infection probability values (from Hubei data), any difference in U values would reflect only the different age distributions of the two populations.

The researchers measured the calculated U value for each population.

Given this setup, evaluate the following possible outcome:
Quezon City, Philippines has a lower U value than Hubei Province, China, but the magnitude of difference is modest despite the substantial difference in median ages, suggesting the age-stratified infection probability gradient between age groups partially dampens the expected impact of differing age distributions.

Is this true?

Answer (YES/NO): NO